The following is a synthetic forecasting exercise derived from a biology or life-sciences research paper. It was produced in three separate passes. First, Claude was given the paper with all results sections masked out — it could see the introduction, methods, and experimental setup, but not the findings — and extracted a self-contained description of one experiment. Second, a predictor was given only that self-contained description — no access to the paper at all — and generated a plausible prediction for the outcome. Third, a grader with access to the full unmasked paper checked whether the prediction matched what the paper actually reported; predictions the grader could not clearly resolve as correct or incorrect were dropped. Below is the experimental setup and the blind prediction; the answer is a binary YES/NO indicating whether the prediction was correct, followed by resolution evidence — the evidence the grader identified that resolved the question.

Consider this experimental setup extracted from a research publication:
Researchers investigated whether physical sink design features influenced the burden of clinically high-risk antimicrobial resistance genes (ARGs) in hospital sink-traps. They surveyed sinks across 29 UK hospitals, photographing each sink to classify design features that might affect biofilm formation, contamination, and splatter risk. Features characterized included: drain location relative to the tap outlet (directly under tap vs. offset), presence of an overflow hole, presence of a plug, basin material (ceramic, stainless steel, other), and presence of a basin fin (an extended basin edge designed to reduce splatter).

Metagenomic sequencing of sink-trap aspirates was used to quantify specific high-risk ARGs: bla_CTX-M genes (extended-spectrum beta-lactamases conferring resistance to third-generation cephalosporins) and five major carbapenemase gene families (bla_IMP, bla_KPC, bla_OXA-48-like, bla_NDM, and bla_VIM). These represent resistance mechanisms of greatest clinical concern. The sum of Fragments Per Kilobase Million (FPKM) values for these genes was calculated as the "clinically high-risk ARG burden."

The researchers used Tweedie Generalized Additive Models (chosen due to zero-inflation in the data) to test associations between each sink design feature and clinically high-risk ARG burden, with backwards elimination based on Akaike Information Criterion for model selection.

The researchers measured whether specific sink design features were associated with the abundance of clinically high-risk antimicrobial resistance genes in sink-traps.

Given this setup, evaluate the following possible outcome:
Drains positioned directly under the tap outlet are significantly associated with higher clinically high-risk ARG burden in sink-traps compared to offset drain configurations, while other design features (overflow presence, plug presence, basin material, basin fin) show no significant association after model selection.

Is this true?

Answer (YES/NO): NO